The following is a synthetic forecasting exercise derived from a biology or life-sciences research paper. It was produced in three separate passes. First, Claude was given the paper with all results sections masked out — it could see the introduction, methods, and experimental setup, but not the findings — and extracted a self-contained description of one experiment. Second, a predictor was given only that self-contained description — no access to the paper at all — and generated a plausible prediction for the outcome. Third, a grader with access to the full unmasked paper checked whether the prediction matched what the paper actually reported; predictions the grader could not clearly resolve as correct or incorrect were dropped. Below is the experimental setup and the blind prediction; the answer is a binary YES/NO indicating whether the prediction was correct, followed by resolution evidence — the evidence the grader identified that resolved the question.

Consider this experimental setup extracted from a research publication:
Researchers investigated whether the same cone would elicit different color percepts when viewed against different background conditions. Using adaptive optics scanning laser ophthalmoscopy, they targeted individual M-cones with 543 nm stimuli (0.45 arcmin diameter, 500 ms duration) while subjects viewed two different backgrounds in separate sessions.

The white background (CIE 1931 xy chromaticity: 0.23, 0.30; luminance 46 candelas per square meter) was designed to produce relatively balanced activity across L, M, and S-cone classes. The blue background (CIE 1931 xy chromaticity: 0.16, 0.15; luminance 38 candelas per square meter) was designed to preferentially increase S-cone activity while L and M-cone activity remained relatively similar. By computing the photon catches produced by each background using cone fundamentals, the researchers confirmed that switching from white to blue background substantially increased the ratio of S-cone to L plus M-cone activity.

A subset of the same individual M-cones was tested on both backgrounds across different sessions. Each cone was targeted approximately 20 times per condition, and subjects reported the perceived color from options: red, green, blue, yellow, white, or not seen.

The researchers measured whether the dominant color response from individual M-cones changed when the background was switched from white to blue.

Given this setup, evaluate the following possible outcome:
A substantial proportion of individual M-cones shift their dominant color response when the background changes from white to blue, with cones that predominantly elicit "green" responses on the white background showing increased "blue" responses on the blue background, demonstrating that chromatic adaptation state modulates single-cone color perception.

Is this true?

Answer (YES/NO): YES